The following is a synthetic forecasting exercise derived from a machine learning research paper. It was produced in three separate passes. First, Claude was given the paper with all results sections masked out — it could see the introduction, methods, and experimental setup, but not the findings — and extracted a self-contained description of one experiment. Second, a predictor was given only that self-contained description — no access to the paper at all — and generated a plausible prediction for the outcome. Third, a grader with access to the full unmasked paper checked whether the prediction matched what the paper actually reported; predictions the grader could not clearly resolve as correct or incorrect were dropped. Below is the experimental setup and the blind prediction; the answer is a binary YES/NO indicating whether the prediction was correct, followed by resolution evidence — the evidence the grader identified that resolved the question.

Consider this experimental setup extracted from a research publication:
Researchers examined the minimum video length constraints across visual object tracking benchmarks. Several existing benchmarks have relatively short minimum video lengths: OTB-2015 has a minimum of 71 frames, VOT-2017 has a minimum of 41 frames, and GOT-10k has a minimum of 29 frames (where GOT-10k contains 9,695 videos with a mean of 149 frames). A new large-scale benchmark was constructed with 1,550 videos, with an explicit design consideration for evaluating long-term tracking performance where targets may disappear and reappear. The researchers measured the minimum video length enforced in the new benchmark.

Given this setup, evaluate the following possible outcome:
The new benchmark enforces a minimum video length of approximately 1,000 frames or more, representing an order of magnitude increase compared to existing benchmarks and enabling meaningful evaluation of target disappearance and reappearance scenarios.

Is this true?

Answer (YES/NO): YES